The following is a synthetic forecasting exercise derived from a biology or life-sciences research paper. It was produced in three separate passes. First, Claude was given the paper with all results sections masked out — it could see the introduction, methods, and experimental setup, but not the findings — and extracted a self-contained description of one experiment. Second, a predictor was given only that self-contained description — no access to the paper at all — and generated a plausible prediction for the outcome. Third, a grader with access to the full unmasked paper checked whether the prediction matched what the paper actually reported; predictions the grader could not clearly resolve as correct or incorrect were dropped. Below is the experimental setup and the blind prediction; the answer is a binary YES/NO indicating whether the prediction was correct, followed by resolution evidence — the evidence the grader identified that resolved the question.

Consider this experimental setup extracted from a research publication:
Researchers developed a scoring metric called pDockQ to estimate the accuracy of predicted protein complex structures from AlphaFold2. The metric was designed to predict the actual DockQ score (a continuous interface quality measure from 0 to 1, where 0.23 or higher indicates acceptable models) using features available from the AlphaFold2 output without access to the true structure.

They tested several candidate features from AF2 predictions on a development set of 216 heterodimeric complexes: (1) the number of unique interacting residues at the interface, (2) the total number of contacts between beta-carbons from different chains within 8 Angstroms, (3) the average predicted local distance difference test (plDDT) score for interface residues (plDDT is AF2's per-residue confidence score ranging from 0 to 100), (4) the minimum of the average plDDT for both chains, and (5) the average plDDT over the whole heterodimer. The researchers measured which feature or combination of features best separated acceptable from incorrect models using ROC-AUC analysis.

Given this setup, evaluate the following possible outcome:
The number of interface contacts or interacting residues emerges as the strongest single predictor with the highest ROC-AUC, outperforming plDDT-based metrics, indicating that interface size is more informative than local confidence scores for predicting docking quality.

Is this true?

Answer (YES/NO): YES